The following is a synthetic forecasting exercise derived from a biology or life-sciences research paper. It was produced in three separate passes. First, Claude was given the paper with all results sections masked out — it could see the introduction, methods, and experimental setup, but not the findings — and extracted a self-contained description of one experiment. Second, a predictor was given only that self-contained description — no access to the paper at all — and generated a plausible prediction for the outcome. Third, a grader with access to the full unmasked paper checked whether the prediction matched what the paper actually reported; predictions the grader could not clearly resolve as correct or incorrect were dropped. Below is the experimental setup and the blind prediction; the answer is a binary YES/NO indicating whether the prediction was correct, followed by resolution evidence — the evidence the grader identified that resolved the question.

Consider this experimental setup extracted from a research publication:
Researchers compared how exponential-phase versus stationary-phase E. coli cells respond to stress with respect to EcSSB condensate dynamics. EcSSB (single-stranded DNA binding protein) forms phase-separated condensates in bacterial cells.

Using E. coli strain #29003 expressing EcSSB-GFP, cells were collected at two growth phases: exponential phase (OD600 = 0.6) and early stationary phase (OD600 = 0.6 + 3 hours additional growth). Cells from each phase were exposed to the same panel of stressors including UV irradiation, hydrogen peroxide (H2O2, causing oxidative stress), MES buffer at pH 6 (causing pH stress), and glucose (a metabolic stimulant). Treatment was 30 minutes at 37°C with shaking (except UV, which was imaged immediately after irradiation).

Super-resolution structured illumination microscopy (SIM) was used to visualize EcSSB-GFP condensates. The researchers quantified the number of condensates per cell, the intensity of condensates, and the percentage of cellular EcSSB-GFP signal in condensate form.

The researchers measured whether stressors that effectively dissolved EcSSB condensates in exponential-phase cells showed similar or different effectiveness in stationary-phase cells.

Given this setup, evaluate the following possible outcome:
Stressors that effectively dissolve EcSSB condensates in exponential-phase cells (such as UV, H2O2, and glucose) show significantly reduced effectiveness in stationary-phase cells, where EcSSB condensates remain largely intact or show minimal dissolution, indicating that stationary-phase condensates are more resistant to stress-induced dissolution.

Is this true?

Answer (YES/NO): NO